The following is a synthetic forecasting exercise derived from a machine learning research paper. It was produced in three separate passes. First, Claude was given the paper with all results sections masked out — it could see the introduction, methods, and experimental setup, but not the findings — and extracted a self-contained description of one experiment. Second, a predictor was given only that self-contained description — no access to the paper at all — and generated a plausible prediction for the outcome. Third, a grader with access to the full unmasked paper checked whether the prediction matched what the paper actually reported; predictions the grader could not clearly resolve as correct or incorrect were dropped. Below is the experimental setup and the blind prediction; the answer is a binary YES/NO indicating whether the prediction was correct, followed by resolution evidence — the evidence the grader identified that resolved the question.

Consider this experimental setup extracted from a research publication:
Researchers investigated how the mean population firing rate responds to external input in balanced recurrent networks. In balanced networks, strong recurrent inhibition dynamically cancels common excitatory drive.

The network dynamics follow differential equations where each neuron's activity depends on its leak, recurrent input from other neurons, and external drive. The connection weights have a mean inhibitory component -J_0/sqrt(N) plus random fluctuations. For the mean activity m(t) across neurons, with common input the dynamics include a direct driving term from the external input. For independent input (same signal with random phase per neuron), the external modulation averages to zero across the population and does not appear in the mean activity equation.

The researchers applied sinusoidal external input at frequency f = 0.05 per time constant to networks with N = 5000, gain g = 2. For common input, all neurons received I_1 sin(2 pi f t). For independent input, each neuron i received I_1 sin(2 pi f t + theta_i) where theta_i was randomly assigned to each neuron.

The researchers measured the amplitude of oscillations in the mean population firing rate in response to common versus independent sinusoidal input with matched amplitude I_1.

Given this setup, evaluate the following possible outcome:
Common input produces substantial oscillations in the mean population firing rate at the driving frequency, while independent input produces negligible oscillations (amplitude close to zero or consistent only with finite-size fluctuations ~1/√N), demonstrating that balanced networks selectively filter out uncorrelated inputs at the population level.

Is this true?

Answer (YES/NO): NO